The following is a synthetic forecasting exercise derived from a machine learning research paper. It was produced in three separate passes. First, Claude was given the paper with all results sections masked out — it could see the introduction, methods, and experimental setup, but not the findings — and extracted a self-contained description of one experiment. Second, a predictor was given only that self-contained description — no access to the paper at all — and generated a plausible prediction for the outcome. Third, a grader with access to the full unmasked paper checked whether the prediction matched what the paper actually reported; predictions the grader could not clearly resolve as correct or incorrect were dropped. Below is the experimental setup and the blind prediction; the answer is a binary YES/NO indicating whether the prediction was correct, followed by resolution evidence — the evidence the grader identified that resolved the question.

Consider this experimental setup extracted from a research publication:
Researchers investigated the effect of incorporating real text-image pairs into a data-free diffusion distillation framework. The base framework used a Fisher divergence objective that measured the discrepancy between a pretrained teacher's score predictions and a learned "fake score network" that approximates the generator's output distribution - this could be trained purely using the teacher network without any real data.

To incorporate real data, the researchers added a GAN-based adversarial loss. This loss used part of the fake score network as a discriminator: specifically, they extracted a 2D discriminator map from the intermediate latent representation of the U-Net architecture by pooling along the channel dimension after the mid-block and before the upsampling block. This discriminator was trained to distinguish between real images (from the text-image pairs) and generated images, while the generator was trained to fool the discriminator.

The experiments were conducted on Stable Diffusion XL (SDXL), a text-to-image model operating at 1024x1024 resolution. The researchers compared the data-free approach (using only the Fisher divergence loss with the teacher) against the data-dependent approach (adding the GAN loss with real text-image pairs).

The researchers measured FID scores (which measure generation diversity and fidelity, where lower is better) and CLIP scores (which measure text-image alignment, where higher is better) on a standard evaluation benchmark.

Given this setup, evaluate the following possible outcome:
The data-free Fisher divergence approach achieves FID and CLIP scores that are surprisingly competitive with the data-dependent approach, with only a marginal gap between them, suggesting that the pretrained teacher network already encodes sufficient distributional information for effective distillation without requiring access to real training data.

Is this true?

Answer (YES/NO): NO